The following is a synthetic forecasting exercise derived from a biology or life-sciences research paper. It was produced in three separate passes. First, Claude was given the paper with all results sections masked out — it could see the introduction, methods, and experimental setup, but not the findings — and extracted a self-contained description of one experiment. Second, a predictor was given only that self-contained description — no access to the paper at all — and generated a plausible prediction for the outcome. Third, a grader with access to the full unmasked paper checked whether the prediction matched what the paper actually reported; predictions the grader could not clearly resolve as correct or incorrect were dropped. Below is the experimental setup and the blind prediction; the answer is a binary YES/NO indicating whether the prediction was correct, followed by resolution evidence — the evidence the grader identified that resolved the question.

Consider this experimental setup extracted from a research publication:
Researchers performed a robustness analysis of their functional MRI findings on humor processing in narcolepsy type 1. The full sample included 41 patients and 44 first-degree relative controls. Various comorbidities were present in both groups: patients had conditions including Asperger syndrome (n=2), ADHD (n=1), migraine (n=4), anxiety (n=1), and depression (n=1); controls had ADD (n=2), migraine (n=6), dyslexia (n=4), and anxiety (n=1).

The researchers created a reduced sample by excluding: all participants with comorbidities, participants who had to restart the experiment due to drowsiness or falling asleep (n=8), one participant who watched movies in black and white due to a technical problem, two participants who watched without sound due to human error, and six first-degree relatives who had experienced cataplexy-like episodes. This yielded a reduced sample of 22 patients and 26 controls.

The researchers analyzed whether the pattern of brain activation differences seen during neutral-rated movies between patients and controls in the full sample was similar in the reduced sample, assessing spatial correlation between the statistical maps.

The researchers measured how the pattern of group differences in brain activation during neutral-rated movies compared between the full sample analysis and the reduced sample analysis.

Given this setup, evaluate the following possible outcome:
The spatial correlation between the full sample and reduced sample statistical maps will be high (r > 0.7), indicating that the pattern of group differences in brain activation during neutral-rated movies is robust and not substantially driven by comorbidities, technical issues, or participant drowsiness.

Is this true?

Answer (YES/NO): YES